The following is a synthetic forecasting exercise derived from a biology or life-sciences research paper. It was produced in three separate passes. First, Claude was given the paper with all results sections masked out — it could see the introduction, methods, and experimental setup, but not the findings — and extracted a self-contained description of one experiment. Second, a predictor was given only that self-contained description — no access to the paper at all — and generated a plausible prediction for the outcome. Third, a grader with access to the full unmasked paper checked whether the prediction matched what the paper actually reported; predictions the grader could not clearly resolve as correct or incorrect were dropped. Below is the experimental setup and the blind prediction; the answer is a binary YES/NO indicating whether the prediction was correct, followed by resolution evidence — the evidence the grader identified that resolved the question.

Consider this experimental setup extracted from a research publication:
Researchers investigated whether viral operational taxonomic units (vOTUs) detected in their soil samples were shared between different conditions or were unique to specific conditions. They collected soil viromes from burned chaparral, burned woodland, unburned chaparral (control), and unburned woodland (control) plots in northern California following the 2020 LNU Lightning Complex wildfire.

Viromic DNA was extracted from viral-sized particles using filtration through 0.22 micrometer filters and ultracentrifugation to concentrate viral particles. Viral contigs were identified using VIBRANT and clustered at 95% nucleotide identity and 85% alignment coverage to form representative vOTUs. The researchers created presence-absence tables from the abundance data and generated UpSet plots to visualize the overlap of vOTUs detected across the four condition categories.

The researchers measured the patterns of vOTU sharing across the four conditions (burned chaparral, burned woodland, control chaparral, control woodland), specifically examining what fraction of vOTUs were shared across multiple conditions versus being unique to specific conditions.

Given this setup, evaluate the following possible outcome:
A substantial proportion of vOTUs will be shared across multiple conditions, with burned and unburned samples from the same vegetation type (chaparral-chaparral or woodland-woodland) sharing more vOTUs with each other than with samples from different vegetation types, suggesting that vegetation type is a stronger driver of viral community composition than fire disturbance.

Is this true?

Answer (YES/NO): NO